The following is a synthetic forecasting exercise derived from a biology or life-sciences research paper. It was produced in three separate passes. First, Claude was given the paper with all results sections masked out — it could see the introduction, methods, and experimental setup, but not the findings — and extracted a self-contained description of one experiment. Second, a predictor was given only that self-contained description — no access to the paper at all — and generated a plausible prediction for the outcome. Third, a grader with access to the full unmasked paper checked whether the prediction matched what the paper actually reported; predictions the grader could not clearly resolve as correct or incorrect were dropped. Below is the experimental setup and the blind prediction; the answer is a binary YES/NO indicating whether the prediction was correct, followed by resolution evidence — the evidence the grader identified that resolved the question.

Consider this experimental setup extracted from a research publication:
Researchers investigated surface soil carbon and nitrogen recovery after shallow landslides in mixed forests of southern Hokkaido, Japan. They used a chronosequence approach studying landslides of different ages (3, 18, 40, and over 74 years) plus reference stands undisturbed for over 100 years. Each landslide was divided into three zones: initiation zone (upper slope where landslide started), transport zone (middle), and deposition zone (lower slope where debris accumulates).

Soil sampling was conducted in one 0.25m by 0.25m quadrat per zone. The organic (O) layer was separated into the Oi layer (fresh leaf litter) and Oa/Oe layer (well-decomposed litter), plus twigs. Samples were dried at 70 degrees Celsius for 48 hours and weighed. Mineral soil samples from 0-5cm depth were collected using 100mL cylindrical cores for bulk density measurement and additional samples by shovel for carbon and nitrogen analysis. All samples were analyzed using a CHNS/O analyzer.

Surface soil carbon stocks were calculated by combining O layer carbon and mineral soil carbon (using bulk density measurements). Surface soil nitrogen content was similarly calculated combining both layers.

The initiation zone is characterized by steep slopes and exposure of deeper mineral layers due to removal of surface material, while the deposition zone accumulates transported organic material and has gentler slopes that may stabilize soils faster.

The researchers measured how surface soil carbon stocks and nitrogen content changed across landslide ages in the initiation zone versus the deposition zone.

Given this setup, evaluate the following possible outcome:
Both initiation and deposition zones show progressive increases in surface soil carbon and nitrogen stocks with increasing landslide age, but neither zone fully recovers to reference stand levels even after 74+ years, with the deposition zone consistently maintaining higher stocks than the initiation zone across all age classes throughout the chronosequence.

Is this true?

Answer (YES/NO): NO